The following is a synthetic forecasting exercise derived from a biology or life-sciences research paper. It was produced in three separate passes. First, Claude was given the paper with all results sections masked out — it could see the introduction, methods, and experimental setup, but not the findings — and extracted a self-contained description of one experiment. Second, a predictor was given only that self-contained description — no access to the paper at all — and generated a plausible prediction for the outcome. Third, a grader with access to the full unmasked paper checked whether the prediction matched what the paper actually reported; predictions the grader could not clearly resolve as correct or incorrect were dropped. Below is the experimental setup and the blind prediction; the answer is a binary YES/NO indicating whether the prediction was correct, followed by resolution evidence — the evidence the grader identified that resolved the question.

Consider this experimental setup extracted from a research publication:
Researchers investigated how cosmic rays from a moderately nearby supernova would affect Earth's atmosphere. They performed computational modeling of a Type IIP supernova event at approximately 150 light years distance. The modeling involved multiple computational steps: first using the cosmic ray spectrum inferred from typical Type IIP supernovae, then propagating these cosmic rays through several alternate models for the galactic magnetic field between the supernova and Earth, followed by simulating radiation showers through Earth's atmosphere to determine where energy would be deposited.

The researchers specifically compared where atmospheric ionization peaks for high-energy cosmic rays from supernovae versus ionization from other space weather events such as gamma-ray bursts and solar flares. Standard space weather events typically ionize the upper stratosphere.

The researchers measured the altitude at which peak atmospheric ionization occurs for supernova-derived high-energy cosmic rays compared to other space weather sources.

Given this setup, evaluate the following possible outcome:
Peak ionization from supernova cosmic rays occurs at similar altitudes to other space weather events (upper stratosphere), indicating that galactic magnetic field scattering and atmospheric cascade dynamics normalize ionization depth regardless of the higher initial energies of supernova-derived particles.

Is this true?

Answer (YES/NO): NO